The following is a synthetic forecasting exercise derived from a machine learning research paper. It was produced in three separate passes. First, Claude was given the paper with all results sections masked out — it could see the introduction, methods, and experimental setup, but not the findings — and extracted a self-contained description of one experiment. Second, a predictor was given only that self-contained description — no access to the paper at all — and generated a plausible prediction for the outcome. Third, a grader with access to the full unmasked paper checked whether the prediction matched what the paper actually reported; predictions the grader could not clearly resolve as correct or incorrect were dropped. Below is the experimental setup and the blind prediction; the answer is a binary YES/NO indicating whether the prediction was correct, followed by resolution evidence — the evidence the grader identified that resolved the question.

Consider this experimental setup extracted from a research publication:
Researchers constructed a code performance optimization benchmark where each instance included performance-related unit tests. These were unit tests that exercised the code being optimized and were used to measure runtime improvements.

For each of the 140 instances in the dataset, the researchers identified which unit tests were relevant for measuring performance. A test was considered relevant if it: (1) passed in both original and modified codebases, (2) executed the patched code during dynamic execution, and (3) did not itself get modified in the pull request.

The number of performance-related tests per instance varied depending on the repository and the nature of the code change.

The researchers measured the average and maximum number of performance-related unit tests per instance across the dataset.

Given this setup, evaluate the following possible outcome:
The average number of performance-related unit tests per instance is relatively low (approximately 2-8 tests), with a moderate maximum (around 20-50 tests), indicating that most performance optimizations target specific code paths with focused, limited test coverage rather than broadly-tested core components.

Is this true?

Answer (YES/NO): NO